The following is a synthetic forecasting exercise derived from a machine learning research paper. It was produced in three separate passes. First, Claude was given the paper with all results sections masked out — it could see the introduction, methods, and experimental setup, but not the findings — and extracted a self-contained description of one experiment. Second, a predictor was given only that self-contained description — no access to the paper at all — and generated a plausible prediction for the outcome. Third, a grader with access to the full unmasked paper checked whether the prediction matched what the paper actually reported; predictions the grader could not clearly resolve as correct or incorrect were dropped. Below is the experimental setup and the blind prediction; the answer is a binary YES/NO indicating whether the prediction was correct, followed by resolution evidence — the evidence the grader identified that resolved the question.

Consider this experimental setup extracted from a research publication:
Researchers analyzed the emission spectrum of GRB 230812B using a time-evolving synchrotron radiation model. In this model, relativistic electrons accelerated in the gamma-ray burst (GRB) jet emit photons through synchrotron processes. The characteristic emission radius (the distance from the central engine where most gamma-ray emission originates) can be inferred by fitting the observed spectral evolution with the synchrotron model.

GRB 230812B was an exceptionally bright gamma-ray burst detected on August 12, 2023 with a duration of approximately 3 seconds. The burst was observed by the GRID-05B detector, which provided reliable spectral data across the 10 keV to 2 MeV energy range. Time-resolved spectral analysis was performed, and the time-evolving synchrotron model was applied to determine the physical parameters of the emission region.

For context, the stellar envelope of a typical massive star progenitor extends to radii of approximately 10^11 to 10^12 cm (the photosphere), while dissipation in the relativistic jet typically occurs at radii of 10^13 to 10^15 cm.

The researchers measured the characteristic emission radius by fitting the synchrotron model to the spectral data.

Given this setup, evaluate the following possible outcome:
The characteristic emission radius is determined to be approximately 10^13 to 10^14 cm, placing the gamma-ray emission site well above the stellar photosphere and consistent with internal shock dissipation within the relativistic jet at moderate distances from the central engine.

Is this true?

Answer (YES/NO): NO